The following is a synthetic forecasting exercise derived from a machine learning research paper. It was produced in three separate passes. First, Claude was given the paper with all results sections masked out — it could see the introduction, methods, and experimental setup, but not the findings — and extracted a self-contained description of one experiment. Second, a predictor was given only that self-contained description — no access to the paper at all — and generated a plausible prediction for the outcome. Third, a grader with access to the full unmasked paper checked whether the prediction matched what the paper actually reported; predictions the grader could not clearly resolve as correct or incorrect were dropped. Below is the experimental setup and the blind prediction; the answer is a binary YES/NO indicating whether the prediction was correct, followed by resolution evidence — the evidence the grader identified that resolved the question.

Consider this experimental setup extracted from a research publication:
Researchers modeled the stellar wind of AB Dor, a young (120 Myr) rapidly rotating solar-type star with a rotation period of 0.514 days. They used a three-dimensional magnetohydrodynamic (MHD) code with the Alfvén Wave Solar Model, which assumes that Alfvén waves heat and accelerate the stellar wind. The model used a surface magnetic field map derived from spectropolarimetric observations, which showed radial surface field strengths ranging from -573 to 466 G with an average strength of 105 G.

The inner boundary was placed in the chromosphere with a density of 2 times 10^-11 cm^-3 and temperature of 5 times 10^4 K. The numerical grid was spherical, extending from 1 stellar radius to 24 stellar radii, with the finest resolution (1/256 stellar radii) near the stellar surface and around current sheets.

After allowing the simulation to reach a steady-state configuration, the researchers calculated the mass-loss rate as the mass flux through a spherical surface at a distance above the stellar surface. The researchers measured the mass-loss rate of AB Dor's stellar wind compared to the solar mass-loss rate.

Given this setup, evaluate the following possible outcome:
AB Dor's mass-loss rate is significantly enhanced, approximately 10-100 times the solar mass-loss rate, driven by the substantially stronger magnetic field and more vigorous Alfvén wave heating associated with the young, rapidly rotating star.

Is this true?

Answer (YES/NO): YES